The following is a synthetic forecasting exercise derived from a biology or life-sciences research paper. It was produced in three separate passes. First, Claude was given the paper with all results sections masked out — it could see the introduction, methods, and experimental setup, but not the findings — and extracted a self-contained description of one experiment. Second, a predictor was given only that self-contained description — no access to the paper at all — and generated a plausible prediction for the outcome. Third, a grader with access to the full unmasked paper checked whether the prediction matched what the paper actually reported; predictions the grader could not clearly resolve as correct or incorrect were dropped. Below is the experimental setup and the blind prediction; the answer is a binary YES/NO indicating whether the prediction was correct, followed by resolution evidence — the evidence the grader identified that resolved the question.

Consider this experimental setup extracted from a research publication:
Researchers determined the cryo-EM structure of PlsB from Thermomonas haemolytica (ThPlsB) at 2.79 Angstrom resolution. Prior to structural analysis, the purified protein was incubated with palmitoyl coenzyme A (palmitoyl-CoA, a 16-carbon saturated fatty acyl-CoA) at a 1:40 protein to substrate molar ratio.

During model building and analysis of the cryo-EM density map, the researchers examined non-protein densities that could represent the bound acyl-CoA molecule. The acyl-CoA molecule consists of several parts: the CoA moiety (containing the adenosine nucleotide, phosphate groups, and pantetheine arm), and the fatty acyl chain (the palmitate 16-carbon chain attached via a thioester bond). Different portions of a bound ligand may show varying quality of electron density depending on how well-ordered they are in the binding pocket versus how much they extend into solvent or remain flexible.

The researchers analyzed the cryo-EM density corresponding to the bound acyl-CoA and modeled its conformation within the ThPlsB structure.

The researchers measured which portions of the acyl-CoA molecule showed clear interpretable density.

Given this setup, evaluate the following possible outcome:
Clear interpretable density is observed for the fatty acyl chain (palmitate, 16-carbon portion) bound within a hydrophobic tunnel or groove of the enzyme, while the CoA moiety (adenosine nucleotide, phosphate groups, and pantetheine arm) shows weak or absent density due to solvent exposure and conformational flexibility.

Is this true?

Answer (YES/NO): NO